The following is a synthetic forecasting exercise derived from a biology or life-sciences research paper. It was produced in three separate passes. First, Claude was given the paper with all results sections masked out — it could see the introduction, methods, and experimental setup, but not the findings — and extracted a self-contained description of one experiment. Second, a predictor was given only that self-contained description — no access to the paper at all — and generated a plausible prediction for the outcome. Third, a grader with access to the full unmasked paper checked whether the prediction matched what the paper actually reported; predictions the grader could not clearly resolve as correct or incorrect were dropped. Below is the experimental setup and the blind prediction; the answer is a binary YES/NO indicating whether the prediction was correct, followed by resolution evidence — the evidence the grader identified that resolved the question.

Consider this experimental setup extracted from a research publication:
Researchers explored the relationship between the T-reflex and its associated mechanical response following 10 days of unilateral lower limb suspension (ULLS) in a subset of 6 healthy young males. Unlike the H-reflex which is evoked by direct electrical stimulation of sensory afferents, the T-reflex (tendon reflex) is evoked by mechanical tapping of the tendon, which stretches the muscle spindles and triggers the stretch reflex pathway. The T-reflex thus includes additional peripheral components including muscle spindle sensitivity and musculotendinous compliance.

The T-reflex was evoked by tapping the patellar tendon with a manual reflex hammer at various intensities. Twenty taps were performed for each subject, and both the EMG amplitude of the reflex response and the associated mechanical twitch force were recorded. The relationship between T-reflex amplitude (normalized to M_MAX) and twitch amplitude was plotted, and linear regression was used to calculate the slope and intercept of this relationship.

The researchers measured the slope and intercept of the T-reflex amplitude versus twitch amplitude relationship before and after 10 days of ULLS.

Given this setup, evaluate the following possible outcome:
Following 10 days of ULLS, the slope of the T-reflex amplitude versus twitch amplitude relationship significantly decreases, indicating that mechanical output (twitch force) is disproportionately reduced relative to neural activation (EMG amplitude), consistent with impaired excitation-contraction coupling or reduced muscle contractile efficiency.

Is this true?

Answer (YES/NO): NO